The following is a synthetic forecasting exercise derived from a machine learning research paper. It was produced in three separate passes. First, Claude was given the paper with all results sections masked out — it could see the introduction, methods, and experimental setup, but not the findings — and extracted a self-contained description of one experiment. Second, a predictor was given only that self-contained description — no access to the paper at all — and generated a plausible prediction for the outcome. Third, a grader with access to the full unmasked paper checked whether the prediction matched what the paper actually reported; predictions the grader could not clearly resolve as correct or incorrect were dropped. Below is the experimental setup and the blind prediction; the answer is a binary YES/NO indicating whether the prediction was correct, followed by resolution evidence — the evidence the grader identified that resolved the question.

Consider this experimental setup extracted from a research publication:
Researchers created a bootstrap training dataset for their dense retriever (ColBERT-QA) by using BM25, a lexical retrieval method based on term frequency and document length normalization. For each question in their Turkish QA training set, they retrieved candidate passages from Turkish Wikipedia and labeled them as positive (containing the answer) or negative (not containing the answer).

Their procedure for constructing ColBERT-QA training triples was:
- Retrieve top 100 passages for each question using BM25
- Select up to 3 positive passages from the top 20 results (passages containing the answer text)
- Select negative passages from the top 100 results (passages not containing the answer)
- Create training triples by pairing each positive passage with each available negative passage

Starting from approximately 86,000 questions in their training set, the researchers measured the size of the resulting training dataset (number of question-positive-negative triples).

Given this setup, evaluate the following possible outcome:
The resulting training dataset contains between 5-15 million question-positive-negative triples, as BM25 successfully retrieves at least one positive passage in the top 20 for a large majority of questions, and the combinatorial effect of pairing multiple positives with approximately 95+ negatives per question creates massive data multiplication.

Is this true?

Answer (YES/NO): YES